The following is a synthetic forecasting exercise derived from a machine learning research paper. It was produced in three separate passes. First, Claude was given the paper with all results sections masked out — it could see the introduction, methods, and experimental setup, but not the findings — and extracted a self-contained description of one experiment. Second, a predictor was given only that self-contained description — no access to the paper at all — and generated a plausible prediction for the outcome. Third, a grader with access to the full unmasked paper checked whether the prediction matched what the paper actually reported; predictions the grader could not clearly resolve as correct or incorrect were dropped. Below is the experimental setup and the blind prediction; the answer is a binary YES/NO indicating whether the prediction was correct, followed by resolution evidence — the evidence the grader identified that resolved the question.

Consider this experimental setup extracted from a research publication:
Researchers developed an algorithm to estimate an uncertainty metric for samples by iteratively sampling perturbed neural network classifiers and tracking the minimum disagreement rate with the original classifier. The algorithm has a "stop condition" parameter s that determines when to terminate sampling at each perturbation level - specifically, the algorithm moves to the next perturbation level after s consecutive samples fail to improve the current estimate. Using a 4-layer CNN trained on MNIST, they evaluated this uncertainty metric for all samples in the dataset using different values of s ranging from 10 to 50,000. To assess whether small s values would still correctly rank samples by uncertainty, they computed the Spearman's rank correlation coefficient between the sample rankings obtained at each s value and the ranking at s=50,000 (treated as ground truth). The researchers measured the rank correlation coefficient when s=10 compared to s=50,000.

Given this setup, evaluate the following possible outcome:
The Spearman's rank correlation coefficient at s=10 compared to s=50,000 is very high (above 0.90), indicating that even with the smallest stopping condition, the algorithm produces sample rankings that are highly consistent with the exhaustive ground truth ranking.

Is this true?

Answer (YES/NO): YES